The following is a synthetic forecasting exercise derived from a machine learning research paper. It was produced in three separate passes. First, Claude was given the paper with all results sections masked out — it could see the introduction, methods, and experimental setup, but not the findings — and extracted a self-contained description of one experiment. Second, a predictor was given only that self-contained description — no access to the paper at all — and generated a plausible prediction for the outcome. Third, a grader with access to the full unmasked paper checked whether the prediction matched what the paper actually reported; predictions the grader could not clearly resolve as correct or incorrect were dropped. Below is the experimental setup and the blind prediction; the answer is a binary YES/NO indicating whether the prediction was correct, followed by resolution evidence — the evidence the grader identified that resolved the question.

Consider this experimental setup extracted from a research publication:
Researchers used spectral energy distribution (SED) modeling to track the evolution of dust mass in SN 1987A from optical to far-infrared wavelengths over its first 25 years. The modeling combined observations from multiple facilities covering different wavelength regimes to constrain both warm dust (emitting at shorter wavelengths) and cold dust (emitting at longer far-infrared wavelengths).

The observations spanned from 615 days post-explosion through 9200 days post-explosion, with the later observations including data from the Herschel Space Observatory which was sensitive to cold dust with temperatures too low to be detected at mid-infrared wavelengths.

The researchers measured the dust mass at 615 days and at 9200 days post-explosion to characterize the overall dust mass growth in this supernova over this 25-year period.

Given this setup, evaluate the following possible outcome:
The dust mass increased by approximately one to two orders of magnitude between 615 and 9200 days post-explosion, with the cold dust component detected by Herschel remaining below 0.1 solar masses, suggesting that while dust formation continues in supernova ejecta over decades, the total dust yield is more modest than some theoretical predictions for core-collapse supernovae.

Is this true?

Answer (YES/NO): NO